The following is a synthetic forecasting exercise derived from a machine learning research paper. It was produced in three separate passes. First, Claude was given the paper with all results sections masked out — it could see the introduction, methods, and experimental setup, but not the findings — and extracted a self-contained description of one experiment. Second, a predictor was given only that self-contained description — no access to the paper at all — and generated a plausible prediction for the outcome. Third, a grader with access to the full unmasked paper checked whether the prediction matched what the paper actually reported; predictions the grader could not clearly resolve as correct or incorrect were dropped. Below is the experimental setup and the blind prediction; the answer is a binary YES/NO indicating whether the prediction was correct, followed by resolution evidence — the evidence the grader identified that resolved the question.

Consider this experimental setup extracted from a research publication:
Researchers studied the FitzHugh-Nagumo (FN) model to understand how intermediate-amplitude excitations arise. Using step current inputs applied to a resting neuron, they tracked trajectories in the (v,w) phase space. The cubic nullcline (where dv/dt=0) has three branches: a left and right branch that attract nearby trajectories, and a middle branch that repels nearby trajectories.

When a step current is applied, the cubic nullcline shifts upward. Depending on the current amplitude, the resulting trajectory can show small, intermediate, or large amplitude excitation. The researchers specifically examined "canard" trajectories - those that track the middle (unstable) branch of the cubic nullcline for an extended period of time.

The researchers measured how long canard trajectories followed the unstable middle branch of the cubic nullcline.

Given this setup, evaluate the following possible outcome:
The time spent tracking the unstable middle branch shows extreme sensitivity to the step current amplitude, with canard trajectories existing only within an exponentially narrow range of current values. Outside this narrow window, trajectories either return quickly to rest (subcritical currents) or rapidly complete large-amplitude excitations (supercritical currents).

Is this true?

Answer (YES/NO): YES